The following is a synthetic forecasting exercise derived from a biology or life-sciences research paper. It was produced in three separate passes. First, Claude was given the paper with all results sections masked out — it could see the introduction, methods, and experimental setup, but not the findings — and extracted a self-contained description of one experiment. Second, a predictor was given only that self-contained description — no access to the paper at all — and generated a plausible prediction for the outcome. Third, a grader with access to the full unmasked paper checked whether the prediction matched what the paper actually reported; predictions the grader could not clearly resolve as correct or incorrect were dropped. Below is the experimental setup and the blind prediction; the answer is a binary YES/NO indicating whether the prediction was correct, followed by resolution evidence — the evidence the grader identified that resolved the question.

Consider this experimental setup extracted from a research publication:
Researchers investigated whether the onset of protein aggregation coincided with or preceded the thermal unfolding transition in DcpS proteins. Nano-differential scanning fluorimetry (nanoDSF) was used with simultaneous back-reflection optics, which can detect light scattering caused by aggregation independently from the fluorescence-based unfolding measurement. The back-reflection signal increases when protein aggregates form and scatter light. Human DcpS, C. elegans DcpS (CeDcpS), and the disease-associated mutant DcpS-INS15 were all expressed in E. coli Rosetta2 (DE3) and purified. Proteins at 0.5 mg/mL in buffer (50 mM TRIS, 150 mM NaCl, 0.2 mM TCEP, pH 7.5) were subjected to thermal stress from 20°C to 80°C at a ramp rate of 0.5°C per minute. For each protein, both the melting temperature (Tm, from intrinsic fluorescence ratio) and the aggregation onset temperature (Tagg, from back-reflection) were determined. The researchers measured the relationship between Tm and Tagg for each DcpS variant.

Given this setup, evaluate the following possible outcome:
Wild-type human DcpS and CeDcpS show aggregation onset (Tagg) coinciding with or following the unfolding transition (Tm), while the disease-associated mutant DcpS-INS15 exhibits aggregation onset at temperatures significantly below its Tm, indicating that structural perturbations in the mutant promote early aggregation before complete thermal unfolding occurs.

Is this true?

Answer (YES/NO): NO